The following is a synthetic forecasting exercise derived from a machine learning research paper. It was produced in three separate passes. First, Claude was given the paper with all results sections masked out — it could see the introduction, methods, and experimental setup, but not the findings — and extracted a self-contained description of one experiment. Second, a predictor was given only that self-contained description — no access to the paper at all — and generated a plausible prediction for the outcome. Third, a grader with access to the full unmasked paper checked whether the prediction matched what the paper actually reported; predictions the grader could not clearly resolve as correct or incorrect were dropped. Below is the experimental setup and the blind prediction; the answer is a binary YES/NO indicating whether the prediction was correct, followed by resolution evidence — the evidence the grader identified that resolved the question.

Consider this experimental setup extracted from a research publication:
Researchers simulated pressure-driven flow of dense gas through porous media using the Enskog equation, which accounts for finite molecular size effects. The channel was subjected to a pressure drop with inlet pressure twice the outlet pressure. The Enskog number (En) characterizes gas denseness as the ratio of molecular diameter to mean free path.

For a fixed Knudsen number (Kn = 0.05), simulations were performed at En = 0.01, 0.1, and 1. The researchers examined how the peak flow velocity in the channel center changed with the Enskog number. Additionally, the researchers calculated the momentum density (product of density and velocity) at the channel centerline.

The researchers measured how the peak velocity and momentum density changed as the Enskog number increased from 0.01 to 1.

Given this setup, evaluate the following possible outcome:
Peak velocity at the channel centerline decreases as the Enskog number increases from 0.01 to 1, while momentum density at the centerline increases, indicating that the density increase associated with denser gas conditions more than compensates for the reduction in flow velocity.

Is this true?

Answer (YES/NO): NO